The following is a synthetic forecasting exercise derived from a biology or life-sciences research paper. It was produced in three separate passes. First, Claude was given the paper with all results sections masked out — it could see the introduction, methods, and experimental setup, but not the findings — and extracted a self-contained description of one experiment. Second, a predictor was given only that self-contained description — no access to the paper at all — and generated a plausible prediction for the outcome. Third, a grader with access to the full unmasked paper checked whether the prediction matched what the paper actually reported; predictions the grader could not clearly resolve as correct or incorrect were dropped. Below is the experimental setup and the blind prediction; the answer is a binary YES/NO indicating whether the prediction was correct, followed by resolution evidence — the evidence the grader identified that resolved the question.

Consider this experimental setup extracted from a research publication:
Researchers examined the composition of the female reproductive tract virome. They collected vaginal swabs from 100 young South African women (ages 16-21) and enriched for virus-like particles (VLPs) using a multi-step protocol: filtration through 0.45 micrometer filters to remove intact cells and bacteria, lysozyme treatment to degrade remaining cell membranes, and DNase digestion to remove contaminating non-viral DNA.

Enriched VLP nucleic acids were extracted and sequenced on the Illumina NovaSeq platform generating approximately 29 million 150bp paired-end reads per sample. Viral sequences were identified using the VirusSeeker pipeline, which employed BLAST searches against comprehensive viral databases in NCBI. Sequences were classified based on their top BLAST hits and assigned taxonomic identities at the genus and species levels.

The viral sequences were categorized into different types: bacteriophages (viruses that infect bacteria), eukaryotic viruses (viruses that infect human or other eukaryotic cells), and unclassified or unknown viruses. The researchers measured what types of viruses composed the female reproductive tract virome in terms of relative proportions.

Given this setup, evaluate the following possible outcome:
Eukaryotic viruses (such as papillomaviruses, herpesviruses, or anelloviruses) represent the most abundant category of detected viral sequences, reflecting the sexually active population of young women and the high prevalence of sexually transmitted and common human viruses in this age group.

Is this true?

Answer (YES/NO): NO